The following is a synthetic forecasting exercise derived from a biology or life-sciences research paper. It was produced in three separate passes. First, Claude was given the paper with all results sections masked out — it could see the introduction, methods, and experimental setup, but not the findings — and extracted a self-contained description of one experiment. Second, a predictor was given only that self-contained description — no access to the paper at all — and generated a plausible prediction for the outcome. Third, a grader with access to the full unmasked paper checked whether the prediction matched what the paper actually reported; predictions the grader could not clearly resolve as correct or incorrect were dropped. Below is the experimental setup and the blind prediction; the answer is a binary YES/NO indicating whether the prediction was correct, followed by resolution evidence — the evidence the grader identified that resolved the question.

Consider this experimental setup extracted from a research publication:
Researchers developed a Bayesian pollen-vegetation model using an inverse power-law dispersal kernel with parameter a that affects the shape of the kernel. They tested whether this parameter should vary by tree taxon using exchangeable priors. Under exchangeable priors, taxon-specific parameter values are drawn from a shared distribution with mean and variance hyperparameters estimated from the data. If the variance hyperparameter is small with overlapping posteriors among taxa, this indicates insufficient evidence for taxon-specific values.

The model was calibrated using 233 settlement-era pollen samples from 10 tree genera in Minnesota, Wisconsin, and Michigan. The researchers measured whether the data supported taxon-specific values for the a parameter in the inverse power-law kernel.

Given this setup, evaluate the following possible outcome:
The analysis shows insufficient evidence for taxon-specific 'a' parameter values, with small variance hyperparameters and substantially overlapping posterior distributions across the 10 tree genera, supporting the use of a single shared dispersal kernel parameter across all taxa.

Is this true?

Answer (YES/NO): NO